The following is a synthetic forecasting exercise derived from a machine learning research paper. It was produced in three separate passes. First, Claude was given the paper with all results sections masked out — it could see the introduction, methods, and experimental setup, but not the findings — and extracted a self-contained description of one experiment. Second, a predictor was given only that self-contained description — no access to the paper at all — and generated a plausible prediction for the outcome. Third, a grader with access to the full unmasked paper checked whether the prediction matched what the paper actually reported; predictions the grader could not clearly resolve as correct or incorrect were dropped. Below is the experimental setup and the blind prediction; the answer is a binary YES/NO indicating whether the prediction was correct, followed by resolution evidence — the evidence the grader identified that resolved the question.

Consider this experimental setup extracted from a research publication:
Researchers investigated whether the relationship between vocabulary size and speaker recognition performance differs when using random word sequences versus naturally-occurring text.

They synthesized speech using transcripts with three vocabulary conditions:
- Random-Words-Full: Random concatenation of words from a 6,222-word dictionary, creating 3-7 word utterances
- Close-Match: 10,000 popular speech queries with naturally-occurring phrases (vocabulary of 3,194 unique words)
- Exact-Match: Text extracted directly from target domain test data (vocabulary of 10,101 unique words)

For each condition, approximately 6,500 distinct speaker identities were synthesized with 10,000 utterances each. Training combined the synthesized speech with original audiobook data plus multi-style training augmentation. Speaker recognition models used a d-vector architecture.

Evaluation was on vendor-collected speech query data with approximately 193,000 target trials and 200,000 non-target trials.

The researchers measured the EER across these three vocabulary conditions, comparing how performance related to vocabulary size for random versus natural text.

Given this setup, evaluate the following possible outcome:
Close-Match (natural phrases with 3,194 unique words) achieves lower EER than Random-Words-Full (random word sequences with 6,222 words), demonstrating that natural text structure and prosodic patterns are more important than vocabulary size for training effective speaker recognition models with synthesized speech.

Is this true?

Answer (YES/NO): NO